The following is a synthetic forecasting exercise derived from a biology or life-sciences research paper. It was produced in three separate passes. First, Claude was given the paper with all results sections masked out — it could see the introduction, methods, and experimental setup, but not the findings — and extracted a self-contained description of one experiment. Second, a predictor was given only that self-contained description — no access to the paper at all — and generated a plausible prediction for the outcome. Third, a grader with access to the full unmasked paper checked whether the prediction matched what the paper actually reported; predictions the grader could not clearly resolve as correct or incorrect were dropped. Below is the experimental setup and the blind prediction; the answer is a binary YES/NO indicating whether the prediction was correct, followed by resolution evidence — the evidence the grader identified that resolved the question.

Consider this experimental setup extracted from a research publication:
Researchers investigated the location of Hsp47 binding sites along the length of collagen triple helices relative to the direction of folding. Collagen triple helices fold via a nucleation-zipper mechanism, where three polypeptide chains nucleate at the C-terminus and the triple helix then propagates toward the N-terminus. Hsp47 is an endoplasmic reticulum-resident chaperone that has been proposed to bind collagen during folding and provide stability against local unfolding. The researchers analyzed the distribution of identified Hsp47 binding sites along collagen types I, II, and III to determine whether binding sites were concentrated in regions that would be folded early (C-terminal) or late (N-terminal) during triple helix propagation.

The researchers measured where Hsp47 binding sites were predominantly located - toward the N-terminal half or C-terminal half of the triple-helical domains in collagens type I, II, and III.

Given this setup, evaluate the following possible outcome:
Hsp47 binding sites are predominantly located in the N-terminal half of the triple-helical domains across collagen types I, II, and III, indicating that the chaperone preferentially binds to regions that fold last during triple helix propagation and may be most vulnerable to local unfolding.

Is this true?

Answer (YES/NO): YES